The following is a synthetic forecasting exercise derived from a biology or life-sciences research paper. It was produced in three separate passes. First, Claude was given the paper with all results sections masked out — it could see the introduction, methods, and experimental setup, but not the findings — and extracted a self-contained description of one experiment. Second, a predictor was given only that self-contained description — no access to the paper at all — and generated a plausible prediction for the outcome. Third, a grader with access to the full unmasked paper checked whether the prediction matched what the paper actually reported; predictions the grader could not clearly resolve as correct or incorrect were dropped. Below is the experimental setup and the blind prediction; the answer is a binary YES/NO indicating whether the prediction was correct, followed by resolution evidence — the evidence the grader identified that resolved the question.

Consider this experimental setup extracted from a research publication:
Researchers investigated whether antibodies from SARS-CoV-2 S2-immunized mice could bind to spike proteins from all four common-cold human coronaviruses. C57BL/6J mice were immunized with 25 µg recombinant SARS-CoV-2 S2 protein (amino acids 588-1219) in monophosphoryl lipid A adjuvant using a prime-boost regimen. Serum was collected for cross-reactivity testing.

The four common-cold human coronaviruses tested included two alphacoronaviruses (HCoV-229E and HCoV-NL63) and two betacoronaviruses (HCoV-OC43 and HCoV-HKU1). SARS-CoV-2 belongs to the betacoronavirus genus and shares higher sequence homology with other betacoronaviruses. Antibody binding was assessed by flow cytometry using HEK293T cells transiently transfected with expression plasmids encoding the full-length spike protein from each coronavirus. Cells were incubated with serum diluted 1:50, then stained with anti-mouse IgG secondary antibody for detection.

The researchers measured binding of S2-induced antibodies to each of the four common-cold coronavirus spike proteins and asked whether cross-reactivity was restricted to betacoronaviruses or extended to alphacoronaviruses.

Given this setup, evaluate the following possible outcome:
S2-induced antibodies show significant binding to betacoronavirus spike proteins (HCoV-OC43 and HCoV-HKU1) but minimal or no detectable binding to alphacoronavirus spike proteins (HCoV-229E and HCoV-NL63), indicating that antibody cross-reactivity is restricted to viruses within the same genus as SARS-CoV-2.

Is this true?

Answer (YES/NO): NO